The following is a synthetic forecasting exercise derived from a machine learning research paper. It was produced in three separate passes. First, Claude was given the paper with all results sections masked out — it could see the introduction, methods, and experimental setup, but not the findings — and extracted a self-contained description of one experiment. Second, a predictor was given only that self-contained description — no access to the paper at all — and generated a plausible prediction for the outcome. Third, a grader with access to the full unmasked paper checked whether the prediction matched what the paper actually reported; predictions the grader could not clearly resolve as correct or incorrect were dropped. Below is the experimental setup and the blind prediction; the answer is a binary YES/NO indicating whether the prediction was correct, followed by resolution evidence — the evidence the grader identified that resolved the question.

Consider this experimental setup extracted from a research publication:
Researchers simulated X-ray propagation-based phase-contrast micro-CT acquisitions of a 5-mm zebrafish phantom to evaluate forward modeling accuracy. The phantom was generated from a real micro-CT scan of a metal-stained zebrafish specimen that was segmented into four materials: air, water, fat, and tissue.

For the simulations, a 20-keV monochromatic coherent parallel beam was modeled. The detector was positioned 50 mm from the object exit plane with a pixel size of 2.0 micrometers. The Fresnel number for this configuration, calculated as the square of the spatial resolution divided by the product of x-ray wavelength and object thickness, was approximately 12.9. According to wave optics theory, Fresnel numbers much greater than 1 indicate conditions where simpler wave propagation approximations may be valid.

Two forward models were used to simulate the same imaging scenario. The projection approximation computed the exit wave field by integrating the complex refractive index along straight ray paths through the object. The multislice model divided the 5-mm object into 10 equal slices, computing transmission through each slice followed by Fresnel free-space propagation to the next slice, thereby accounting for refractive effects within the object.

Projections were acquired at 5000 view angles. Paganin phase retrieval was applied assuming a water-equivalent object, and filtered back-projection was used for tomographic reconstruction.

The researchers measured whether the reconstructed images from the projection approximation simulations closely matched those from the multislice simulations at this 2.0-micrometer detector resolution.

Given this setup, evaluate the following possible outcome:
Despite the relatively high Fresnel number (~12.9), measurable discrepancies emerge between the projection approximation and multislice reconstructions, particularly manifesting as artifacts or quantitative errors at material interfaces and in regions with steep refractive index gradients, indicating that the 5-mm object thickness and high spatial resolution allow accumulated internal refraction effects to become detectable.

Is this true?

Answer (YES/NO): NO